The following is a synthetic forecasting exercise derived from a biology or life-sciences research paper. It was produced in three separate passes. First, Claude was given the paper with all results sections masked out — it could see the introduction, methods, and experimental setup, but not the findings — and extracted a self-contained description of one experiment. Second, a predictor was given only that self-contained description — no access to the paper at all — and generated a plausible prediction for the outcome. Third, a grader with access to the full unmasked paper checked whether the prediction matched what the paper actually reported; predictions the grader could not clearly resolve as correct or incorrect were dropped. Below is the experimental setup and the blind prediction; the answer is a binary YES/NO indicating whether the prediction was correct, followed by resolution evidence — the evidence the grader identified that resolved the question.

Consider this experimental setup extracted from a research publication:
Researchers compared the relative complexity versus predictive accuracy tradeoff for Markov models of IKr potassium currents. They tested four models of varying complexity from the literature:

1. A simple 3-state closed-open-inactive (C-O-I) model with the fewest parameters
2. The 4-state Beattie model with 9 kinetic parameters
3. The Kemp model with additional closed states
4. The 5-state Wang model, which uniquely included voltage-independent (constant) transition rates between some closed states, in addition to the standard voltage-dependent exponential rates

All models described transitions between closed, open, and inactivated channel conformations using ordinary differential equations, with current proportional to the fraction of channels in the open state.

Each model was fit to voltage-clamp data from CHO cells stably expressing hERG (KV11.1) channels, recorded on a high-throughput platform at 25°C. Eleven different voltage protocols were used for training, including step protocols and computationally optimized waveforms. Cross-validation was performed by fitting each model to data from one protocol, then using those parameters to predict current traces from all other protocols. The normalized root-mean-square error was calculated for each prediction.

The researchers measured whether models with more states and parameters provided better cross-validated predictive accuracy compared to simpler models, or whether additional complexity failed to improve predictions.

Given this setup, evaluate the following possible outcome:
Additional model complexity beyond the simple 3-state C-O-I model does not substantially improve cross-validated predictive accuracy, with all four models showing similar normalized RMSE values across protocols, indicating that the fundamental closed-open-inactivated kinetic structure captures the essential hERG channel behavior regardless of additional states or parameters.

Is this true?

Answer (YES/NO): NO